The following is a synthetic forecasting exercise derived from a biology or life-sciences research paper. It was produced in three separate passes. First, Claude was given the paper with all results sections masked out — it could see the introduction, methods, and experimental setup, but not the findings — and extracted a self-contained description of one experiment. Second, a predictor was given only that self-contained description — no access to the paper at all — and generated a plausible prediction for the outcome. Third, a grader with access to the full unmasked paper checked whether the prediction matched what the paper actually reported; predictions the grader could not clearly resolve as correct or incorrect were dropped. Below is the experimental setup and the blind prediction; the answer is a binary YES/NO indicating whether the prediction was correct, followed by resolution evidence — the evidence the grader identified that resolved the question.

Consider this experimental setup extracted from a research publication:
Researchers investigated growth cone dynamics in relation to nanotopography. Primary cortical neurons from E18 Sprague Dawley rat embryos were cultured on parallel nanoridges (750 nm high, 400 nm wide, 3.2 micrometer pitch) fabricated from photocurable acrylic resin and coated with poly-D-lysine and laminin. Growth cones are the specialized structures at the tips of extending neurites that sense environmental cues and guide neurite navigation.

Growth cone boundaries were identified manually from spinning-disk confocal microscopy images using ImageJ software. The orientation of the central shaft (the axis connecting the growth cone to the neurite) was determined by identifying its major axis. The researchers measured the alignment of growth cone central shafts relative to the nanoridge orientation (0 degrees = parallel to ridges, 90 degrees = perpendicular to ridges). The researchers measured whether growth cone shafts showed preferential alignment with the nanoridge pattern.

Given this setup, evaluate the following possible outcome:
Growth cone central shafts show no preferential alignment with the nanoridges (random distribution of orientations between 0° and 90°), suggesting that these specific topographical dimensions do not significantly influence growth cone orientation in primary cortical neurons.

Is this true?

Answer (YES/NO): NO